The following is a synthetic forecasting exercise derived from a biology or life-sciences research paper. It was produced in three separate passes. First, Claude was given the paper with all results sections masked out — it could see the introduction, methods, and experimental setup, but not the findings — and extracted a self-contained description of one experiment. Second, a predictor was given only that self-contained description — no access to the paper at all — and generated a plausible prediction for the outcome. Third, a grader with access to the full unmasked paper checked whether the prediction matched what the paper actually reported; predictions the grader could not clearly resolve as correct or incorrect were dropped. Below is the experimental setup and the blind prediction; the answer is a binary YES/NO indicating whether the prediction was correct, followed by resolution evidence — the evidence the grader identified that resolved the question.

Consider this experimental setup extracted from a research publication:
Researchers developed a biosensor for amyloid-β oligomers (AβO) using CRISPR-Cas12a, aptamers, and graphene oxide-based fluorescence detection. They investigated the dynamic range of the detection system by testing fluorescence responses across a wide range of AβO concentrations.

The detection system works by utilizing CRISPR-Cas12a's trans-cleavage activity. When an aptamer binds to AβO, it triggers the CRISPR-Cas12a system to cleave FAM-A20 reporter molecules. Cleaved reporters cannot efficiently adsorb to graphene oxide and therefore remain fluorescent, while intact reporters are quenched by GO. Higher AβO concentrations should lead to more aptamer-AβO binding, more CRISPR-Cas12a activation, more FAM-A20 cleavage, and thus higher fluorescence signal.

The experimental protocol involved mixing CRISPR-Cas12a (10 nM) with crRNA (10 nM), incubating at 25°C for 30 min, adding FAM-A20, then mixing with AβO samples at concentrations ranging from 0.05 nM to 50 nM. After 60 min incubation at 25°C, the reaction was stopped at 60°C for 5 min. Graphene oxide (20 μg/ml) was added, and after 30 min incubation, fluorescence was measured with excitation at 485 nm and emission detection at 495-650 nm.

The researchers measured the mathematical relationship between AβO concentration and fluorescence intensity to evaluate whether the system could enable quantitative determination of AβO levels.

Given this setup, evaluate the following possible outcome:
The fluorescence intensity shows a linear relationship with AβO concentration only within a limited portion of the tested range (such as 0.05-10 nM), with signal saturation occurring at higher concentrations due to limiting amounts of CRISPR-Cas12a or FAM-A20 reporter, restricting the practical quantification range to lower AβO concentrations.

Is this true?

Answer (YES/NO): NO